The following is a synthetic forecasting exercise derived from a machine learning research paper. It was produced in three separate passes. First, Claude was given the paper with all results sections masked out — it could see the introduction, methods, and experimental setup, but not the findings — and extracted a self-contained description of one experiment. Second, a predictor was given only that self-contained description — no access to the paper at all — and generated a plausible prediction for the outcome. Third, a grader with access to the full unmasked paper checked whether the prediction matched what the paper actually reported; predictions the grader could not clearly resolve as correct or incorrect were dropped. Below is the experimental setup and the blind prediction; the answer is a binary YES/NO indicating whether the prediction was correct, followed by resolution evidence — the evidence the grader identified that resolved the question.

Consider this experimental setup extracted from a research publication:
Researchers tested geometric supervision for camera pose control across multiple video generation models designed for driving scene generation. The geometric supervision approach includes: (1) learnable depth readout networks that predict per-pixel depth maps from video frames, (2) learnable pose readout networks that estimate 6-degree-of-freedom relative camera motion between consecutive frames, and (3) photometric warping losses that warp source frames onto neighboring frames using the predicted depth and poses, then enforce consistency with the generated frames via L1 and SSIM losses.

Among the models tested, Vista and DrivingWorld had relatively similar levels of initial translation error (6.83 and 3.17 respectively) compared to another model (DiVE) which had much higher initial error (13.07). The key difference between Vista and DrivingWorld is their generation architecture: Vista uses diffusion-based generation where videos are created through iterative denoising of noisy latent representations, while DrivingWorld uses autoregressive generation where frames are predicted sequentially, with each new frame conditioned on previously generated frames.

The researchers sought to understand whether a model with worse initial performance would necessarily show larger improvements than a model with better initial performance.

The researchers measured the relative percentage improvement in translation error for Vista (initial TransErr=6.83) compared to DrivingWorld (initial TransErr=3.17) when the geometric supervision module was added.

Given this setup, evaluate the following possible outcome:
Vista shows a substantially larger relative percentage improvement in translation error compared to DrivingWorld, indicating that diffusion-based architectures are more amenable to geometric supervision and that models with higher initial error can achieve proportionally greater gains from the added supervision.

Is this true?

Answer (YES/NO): NO